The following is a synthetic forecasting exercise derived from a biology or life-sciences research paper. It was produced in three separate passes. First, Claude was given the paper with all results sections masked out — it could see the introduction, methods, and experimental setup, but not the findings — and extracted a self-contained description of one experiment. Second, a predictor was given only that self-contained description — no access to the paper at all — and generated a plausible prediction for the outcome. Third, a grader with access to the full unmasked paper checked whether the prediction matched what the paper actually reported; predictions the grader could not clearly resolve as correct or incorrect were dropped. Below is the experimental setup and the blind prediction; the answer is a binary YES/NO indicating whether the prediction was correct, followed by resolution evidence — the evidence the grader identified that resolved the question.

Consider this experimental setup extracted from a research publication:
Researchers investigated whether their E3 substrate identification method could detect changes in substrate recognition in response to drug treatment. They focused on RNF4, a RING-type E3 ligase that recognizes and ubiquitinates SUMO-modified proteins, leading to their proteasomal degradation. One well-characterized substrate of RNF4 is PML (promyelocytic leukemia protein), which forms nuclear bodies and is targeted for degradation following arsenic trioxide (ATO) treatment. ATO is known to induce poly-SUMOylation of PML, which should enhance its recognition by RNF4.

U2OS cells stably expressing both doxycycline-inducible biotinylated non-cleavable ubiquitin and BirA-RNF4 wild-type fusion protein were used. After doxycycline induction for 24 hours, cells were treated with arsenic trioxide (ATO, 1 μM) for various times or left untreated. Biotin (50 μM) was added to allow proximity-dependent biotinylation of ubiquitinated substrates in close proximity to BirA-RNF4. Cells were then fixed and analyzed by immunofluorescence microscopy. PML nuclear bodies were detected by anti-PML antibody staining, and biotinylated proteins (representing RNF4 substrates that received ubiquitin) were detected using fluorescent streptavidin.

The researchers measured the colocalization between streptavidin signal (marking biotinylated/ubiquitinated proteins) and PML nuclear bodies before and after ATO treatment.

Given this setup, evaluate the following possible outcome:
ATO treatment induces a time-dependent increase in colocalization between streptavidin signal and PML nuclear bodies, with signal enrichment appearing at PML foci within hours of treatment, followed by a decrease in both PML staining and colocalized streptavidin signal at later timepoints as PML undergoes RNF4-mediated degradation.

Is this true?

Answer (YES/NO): NO